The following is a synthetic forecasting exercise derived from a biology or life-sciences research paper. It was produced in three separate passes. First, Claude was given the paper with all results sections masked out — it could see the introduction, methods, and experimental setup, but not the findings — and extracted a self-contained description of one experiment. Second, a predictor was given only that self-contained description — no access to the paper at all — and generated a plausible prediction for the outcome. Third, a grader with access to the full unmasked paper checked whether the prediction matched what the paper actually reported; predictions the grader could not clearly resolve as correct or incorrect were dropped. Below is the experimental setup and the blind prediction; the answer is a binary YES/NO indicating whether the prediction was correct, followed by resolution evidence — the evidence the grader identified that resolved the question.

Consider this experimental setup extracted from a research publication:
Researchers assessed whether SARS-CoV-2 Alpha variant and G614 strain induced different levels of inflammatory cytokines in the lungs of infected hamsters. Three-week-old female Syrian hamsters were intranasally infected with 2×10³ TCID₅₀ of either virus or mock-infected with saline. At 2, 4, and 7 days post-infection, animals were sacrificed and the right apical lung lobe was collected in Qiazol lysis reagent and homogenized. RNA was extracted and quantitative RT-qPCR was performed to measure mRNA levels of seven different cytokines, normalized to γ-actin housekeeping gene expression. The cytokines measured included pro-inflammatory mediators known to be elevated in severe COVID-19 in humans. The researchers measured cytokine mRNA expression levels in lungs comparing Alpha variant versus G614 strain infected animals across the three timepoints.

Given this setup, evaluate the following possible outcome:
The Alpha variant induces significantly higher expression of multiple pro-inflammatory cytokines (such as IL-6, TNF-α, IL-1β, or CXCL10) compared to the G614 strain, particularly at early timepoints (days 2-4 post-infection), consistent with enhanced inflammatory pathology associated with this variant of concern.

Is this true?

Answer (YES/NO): NO